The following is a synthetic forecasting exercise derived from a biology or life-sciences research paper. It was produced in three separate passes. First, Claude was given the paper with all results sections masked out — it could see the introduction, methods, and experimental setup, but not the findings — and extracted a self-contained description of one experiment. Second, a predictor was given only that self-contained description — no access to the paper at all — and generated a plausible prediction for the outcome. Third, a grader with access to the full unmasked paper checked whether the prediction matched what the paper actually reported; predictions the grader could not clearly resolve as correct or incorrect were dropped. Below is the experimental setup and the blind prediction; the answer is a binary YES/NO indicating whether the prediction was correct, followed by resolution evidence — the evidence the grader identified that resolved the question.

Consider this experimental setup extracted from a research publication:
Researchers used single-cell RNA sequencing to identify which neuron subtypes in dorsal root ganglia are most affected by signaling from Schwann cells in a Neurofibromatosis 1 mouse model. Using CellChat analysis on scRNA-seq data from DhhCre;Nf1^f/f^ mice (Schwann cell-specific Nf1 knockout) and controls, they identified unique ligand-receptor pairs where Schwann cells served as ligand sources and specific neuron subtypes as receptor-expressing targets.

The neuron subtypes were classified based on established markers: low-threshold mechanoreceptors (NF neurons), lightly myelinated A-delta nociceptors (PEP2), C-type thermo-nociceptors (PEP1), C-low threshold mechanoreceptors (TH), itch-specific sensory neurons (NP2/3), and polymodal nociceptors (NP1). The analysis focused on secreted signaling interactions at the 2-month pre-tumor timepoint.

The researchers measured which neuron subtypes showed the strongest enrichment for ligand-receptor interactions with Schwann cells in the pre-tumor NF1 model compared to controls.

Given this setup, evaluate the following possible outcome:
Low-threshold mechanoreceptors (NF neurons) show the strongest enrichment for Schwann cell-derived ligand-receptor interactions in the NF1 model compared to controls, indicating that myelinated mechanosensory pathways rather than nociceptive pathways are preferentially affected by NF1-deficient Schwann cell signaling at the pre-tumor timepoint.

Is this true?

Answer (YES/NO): NO